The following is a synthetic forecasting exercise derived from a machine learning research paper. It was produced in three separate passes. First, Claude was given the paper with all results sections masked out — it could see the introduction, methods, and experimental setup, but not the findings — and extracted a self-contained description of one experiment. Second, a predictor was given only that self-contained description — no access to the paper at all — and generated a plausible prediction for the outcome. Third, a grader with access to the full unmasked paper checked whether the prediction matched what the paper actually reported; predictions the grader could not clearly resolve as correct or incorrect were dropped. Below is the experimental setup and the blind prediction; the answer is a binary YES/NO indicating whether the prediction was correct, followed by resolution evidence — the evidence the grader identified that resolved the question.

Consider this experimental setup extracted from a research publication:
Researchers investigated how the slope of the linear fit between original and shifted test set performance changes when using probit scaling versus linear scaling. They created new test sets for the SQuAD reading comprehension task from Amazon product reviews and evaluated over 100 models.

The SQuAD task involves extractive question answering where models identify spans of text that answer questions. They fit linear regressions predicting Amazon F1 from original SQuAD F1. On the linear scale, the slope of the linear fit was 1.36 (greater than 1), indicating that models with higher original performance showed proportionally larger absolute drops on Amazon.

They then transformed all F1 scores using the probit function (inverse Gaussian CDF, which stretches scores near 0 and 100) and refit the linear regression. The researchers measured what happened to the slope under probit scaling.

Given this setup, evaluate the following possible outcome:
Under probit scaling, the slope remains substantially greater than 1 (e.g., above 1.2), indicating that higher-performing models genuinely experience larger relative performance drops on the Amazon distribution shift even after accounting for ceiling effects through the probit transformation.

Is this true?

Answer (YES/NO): NO